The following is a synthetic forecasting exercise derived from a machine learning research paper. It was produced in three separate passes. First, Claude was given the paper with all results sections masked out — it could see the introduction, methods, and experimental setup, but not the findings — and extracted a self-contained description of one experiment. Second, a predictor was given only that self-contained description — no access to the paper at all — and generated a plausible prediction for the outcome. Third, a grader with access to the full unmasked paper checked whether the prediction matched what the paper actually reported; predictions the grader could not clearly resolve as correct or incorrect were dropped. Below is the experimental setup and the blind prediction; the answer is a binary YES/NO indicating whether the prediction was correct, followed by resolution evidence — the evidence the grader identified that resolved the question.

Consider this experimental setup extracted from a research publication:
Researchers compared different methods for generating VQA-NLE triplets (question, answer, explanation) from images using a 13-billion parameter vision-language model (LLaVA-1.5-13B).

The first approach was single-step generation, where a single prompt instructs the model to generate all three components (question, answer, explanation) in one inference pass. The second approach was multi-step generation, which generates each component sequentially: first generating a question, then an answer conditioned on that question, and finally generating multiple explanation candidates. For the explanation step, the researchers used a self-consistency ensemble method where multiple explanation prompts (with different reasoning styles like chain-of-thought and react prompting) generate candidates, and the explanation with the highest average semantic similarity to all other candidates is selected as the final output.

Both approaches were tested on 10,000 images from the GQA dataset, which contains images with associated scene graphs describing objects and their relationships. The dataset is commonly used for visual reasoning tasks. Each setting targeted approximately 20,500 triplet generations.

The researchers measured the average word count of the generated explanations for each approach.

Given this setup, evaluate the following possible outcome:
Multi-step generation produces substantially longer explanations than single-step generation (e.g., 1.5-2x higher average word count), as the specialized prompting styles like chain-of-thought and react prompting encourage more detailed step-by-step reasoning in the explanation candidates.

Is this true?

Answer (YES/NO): YES